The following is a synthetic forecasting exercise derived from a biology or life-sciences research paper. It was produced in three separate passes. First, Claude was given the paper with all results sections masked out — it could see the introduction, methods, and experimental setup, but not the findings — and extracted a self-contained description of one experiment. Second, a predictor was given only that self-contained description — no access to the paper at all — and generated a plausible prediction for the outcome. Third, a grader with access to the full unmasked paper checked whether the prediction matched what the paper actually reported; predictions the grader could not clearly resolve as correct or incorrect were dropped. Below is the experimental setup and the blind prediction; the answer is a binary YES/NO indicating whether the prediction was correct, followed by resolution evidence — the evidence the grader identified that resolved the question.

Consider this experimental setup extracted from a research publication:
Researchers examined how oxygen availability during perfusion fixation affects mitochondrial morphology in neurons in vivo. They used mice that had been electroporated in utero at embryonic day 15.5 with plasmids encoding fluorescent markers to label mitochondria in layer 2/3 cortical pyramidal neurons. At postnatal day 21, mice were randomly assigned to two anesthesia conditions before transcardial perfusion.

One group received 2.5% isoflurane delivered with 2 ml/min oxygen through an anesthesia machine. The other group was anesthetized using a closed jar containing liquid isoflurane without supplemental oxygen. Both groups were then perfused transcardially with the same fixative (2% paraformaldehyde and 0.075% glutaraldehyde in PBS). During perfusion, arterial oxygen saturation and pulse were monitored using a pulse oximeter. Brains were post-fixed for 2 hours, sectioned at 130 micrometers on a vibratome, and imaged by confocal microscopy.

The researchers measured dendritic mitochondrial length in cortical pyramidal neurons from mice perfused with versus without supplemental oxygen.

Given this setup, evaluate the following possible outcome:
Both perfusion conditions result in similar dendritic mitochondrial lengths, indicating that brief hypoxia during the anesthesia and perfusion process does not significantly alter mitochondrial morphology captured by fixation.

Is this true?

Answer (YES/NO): NO